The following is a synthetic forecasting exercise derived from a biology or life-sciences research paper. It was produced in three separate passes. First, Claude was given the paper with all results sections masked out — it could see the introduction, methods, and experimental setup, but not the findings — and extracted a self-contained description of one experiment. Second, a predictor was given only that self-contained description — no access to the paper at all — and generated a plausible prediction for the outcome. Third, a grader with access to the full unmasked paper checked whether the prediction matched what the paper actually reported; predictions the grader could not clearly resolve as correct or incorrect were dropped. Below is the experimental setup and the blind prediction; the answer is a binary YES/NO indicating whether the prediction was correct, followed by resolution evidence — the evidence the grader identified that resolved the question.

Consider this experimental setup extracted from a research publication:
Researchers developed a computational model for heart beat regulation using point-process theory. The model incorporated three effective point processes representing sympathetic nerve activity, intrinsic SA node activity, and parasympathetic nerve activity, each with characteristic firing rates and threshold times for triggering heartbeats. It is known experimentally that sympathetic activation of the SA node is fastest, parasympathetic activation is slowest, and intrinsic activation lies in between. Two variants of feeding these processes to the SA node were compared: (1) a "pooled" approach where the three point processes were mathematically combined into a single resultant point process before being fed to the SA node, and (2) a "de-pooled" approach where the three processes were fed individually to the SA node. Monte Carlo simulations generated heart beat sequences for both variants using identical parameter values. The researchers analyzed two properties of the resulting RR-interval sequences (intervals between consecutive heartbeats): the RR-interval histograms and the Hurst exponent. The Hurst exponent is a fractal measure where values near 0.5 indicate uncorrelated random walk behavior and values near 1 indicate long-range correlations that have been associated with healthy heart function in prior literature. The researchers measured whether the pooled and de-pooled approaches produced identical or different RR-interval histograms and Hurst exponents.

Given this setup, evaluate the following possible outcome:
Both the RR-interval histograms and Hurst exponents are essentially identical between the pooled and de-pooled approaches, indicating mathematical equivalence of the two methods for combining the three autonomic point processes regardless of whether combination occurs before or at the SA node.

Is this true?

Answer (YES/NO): NO